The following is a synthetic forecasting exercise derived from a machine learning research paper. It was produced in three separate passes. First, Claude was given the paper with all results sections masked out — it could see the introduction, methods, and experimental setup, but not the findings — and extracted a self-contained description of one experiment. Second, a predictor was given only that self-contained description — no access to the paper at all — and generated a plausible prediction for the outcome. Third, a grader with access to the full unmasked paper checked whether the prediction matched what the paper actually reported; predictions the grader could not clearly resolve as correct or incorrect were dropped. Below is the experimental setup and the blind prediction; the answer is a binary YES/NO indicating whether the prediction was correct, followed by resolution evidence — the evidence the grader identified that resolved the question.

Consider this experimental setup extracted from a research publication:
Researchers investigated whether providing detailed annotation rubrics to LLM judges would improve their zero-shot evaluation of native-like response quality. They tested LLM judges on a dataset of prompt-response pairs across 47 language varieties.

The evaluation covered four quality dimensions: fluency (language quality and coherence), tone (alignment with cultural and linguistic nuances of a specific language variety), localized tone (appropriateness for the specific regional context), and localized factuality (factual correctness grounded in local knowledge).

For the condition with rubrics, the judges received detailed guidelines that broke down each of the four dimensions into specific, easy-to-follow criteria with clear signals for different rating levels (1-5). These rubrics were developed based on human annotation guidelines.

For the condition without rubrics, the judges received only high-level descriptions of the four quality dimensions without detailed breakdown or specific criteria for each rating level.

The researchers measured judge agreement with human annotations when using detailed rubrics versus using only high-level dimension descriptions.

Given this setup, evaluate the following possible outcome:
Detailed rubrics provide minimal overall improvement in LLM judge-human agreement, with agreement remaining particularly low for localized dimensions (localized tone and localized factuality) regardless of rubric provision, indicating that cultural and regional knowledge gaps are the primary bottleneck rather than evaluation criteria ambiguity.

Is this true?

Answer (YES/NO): NO